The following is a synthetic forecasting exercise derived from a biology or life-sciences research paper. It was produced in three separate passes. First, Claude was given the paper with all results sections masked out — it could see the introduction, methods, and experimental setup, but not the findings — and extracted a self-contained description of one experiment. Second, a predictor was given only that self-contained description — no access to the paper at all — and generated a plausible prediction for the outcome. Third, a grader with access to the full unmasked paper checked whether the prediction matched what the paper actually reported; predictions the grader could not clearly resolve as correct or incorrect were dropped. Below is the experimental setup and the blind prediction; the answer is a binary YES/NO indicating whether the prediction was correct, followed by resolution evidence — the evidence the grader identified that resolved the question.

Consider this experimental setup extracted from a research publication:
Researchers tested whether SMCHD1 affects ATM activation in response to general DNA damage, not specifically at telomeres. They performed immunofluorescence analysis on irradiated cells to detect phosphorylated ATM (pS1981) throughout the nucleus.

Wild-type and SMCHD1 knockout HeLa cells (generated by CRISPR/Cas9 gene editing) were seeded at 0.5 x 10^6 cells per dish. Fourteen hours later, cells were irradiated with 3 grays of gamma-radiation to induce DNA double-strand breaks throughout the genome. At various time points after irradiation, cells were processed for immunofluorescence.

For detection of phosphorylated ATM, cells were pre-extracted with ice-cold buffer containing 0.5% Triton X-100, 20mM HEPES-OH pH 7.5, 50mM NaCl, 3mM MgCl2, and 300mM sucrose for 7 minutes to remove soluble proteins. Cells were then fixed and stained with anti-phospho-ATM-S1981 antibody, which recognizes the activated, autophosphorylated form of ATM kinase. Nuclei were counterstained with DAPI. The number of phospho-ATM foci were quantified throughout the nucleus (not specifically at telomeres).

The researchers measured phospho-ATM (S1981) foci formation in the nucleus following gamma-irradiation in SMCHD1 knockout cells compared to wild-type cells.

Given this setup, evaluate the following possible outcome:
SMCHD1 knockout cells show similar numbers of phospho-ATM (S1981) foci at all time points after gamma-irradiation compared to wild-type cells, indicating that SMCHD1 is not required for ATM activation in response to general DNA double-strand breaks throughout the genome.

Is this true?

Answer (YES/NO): YES